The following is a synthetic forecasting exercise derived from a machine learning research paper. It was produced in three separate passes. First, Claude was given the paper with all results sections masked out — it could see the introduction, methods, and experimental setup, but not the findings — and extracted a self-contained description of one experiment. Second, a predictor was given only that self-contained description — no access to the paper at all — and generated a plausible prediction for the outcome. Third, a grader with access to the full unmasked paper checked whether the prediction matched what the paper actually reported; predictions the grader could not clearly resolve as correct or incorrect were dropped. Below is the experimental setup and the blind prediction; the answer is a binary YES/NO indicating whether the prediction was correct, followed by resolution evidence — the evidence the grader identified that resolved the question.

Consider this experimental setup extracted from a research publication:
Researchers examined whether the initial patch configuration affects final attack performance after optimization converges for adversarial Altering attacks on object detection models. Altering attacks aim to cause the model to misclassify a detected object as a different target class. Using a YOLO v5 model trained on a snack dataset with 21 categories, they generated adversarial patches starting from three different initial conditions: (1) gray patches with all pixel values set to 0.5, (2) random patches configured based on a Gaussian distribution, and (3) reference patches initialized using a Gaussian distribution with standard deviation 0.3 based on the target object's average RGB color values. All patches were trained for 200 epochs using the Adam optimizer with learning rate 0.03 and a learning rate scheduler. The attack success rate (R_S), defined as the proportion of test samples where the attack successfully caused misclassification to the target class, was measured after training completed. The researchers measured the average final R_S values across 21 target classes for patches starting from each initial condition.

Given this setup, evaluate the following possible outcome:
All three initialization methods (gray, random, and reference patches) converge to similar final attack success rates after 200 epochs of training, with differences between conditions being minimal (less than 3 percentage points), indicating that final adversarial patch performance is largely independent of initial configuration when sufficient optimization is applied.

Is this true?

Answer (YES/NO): YES